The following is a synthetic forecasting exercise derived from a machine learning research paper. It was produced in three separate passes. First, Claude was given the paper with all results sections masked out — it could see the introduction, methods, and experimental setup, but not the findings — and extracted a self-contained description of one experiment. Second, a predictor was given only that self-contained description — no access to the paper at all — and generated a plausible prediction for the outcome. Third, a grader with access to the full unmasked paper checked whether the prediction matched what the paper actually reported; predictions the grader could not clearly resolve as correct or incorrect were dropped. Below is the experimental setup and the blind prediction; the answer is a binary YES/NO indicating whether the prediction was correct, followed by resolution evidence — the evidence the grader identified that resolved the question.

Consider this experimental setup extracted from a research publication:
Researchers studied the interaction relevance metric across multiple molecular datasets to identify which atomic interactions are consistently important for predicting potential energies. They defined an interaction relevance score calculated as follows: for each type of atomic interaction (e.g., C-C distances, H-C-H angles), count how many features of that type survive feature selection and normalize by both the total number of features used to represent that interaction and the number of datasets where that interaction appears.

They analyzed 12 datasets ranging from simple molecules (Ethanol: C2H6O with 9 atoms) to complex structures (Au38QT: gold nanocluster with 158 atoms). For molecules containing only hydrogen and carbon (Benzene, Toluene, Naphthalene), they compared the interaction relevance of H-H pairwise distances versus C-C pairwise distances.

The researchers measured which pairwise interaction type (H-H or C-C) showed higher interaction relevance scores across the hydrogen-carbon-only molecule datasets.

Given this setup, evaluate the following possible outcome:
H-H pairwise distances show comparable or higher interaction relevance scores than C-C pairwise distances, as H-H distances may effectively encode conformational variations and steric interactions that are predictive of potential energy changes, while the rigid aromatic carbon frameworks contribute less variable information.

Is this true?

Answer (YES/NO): NO